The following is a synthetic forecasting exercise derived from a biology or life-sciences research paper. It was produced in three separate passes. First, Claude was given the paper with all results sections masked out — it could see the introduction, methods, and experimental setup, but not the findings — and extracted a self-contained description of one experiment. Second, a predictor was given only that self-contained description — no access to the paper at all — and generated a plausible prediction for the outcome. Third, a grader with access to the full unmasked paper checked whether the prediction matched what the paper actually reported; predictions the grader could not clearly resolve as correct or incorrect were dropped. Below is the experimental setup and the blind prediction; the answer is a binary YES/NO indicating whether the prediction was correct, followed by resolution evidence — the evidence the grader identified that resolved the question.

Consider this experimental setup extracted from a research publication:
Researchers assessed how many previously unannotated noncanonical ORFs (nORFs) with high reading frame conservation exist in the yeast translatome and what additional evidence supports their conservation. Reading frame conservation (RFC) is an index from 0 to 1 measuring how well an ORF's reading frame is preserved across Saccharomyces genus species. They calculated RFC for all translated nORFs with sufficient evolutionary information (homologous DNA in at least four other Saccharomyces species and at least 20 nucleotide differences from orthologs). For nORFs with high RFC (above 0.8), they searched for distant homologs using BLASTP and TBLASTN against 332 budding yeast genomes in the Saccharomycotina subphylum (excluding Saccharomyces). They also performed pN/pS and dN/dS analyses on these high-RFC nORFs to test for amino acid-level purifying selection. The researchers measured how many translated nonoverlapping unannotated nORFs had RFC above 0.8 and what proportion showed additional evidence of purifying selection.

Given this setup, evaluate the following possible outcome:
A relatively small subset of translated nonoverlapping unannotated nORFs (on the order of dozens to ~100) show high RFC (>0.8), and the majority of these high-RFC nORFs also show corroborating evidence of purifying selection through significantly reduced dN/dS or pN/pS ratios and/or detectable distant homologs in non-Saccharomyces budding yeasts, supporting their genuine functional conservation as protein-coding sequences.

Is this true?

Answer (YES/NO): NO